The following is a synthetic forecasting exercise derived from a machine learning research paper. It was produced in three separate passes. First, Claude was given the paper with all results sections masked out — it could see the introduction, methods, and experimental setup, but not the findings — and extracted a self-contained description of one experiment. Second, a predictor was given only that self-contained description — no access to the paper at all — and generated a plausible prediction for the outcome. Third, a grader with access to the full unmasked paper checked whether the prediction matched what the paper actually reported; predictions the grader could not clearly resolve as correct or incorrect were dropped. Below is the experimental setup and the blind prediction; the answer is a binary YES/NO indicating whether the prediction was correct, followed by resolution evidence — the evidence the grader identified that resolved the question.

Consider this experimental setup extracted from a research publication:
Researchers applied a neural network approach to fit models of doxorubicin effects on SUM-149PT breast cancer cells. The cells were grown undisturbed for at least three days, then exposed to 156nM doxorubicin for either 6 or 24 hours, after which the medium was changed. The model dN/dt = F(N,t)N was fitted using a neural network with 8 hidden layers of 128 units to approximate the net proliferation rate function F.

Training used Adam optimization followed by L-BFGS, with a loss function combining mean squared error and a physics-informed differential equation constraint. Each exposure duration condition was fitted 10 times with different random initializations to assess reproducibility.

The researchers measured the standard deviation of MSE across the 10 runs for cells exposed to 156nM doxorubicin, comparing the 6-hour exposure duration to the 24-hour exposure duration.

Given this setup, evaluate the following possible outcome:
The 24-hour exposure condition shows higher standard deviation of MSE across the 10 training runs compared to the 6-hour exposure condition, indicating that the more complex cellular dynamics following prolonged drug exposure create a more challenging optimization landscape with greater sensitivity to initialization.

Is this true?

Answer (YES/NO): YES